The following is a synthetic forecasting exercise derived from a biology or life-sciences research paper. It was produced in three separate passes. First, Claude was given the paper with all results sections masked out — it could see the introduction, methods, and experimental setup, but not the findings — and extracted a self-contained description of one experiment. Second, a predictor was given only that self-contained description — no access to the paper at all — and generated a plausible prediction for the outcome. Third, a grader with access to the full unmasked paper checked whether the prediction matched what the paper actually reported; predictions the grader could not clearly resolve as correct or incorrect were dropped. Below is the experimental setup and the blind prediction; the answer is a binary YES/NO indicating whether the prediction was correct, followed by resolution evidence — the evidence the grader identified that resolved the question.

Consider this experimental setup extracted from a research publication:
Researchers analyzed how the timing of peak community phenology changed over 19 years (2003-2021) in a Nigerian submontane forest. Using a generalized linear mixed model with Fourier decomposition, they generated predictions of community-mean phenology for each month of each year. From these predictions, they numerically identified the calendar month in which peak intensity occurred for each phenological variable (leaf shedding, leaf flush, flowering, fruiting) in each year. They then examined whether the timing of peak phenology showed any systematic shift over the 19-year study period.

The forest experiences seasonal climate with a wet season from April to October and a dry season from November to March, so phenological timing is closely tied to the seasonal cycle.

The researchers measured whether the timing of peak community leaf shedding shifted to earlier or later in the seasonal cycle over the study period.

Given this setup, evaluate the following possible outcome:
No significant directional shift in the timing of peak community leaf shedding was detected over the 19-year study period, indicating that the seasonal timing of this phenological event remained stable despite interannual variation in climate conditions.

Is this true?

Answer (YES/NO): NO